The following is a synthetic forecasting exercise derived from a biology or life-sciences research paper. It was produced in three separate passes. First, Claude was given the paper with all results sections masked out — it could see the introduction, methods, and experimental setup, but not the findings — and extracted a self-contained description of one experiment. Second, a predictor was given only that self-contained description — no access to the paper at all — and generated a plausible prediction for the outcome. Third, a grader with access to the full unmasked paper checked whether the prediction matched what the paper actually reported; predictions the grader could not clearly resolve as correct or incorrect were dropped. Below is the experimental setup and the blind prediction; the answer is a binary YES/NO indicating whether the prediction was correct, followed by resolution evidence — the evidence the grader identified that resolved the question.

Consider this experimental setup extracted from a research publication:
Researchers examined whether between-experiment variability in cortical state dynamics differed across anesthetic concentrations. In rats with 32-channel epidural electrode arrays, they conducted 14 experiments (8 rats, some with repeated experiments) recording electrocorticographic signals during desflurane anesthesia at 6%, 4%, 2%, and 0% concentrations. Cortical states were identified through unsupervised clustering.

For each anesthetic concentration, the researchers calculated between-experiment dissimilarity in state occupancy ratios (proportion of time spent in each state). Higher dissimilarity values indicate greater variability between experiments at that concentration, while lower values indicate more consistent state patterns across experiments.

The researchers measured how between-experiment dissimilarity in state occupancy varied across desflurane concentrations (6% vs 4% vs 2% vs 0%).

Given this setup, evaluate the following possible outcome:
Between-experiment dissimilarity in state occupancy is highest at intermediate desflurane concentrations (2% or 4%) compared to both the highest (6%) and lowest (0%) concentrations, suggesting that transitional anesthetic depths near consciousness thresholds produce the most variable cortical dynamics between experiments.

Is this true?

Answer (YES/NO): NO